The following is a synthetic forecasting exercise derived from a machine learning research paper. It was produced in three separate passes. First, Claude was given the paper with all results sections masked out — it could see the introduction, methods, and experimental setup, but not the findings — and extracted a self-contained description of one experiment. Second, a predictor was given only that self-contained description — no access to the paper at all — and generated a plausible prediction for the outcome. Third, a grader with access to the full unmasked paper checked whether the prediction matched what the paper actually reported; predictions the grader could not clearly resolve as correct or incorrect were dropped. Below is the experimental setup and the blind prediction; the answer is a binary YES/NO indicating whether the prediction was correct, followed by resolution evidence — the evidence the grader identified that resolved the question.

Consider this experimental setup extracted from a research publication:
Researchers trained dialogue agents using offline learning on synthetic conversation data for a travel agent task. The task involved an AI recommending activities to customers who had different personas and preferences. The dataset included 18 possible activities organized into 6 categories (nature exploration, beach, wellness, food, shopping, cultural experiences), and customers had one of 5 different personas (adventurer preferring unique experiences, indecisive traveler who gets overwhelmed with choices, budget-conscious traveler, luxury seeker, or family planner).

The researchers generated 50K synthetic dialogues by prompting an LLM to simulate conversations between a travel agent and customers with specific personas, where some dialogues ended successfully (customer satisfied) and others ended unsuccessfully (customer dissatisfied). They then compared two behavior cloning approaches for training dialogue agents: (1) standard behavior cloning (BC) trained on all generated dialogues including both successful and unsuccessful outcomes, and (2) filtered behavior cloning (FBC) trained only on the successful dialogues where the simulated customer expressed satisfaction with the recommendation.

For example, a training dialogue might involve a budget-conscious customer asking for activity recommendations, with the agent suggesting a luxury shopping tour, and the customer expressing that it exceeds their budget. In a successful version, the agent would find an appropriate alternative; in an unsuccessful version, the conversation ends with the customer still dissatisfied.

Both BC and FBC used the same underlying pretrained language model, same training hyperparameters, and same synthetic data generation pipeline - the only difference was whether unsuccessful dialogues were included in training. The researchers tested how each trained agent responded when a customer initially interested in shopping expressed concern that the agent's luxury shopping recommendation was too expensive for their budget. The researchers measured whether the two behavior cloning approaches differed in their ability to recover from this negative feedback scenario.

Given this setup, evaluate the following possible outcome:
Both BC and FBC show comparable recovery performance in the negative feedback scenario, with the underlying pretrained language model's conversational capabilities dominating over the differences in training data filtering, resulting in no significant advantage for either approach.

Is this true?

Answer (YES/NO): YES